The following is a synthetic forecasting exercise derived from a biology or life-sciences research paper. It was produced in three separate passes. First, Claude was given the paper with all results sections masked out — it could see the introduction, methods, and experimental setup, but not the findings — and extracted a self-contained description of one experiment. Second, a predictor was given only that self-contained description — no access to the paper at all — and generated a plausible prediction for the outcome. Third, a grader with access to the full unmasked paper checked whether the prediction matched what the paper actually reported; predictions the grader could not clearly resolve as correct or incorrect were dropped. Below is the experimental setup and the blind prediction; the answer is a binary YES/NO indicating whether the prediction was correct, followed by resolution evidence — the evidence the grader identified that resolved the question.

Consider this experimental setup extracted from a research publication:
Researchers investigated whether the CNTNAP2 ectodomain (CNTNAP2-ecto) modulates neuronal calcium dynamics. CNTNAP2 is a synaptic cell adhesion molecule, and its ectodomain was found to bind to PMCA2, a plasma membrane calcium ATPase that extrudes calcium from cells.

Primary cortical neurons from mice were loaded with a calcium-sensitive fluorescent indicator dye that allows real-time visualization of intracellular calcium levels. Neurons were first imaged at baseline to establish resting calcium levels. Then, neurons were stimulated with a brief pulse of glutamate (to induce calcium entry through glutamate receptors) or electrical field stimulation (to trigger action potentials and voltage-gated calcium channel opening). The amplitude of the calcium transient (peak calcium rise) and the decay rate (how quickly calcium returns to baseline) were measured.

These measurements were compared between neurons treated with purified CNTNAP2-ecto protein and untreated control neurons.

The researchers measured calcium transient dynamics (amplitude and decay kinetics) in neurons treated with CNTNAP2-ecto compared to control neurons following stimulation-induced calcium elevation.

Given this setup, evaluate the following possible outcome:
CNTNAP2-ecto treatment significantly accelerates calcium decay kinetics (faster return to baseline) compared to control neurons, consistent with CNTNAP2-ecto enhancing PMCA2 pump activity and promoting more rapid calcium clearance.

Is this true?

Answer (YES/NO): YES